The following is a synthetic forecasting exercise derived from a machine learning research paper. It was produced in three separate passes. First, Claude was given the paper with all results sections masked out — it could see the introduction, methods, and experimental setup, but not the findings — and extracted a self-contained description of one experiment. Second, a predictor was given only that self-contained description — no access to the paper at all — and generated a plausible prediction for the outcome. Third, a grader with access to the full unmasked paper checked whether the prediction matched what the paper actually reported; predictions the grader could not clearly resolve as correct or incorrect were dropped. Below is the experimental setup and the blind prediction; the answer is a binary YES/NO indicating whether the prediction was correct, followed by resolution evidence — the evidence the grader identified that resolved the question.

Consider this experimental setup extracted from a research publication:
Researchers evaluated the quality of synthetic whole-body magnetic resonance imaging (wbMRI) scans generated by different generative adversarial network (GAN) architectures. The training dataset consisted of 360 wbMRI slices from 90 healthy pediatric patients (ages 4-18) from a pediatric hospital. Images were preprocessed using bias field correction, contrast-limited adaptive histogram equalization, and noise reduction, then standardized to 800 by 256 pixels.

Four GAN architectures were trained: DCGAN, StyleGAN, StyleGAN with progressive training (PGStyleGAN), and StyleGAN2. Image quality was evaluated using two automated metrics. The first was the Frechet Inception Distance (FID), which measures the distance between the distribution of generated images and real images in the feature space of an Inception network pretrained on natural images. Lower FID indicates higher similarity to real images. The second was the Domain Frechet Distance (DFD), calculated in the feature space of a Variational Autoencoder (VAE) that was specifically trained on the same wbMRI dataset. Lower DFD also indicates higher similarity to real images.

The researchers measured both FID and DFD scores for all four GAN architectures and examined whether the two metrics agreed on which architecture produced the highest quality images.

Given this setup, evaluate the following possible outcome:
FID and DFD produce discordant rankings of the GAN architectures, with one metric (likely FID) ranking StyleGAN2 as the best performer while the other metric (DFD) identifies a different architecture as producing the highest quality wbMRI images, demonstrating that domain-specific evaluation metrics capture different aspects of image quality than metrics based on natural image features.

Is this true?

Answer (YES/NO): NO